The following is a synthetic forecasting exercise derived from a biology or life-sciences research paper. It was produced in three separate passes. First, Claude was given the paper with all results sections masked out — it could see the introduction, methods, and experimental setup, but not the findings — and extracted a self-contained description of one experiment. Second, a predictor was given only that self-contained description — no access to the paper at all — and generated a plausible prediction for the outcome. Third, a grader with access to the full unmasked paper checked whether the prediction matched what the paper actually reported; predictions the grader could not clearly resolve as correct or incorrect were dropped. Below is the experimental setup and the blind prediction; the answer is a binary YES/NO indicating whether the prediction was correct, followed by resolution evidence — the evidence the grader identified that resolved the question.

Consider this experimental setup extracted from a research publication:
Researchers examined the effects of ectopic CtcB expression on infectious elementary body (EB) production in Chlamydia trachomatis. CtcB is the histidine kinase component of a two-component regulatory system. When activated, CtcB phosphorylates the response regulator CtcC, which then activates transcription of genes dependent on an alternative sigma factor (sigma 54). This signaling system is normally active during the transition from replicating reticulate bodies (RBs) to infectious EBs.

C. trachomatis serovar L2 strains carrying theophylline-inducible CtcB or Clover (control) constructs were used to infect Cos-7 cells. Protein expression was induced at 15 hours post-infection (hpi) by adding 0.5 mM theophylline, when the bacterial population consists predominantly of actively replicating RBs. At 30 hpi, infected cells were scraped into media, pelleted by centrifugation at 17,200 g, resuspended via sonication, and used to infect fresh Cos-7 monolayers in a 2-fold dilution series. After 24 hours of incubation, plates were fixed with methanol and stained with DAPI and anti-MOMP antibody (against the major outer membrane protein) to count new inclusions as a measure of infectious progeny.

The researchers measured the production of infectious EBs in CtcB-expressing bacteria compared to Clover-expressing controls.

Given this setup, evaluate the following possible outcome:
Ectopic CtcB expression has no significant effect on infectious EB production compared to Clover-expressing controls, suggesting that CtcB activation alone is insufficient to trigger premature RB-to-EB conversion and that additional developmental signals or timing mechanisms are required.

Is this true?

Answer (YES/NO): NO